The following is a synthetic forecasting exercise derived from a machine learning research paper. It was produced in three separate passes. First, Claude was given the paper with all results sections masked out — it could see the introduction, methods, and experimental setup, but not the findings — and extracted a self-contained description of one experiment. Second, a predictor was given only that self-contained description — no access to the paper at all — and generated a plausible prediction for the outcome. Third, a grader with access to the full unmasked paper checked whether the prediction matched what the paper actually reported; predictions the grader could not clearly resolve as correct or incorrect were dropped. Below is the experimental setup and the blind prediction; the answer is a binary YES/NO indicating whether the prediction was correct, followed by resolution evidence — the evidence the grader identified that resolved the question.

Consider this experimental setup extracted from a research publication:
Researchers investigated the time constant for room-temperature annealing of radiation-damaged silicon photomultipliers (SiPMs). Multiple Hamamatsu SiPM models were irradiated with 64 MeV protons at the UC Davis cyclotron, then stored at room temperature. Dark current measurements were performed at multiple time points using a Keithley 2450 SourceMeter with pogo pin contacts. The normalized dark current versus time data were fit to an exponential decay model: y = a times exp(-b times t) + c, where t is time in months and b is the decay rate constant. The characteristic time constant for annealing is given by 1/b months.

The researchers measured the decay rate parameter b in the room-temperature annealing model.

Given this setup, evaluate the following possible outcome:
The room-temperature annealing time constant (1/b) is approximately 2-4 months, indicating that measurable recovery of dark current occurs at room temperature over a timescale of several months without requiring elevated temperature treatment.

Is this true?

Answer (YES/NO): NO